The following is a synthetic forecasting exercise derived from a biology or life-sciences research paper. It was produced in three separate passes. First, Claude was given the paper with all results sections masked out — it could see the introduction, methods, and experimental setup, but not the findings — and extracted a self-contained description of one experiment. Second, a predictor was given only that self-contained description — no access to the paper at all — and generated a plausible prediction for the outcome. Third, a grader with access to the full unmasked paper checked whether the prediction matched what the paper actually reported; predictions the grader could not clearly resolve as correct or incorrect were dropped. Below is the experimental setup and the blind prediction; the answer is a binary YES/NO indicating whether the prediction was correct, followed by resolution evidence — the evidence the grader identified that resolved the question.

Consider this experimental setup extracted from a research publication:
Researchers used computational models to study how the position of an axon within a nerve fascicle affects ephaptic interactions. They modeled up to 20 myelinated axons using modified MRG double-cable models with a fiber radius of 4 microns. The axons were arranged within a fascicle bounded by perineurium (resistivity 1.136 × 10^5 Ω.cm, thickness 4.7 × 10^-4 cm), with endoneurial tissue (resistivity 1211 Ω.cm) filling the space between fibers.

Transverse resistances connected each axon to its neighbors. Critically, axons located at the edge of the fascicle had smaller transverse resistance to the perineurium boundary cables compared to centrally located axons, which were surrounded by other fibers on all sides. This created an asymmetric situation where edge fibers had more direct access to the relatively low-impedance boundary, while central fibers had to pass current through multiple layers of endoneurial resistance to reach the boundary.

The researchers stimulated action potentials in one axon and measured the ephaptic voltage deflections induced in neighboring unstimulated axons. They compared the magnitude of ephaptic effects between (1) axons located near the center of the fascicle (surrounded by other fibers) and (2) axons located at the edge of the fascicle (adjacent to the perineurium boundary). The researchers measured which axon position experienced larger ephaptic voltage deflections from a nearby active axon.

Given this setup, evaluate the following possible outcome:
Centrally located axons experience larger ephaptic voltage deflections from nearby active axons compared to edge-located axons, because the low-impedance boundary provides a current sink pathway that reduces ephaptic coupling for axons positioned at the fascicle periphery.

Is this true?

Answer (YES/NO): NO